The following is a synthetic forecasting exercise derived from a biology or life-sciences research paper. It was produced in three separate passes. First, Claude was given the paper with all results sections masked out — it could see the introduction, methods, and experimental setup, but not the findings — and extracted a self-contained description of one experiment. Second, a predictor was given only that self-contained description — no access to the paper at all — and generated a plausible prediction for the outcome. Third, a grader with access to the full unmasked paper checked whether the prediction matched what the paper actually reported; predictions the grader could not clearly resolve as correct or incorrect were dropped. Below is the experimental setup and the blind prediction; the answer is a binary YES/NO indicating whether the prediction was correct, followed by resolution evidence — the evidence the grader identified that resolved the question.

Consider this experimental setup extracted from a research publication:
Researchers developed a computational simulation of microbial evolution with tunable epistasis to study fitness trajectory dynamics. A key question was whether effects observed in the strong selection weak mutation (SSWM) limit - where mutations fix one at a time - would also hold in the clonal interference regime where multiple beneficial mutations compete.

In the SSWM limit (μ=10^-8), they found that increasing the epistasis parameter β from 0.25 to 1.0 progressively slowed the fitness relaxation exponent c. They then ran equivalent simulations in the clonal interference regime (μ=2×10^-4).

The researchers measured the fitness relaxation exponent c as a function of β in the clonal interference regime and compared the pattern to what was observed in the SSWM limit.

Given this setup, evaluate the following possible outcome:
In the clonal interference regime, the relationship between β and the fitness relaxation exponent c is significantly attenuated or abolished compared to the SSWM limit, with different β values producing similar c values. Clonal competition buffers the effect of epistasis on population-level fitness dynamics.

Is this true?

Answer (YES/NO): NO